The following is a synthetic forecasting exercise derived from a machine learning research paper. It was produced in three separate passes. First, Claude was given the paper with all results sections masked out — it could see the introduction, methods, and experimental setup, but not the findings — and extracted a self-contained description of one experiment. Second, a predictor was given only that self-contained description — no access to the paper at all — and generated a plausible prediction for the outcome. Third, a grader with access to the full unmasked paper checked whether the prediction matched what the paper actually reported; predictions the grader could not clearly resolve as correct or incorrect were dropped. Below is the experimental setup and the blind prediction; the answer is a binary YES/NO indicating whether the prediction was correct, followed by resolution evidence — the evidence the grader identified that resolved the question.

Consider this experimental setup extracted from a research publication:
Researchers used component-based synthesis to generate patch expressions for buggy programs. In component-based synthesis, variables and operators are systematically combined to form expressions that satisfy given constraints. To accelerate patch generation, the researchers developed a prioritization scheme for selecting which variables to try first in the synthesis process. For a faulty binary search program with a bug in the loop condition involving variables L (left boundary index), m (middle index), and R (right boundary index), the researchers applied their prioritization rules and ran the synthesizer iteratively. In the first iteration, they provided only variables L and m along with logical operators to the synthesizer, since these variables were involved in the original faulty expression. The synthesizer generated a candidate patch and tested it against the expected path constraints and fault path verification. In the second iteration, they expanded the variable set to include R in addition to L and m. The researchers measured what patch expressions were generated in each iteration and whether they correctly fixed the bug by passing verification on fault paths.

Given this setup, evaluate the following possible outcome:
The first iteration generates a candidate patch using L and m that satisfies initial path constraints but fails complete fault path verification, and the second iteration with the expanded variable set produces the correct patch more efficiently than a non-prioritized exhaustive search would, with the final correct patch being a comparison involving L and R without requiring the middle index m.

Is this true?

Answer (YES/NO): NO